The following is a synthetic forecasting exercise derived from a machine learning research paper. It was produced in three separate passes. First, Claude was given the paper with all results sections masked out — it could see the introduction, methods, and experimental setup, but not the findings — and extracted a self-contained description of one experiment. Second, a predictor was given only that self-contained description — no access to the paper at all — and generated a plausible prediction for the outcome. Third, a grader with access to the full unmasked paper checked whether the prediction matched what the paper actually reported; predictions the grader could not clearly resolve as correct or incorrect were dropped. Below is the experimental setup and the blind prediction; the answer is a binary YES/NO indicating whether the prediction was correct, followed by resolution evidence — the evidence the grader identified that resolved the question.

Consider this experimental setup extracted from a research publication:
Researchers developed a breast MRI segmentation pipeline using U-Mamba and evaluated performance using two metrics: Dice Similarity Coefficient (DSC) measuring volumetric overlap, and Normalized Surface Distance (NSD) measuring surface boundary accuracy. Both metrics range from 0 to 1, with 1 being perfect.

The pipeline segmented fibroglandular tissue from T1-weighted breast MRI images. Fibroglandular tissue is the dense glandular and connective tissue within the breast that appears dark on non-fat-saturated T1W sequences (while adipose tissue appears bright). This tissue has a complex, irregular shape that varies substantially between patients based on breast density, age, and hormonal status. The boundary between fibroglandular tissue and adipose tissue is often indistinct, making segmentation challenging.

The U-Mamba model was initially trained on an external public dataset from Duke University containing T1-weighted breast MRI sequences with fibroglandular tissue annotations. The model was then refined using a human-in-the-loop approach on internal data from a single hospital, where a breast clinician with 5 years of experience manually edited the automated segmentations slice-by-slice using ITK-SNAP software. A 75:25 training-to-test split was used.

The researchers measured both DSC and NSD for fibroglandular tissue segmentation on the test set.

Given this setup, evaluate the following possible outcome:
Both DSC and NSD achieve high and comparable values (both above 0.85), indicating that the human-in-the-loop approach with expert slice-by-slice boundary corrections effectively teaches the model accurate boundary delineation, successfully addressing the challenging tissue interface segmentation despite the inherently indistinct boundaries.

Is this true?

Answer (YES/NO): YES